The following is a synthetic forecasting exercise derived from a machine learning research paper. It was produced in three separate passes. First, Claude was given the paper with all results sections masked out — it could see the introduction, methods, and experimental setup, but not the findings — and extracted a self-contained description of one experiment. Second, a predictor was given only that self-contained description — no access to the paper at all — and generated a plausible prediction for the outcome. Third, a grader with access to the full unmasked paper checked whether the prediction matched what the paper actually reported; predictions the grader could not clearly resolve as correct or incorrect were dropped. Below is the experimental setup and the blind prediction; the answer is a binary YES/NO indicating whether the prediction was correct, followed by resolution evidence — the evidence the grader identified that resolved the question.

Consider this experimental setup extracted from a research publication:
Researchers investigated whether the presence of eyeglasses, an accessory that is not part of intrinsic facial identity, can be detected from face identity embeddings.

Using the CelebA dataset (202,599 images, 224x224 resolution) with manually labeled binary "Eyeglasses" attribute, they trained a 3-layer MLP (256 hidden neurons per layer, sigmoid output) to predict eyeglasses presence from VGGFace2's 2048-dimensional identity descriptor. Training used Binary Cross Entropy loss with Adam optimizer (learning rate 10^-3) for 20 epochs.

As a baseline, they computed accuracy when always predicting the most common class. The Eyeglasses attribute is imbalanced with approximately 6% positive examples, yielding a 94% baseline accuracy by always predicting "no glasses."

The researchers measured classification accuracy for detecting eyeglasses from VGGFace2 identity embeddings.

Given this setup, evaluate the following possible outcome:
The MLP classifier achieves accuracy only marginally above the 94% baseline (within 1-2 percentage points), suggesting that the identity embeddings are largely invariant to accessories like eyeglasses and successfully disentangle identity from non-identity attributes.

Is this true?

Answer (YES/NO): NO